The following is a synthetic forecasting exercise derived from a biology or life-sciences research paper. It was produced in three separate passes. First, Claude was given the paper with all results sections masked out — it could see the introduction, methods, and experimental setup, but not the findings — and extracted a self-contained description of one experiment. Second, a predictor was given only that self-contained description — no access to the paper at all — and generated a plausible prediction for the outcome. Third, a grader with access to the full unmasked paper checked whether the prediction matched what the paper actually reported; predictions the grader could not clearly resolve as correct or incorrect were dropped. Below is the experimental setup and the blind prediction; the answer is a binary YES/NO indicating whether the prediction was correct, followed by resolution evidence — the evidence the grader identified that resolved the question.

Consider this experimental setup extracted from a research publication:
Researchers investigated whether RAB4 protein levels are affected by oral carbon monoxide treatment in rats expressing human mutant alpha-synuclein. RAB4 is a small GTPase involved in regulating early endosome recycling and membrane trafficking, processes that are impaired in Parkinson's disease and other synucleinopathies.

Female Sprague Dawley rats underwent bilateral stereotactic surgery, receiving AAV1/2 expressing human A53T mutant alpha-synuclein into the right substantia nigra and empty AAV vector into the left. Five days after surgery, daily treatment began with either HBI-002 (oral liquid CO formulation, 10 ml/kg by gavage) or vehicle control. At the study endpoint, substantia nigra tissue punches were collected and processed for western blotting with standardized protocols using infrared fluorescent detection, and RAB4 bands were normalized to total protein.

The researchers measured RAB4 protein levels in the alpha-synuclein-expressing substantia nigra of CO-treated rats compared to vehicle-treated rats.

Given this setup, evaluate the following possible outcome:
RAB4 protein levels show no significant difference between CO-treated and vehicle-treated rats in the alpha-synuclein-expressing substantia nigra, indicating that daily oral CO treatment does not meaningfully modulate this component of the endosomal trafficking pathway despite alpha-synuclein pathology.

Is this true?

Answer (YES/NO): YES